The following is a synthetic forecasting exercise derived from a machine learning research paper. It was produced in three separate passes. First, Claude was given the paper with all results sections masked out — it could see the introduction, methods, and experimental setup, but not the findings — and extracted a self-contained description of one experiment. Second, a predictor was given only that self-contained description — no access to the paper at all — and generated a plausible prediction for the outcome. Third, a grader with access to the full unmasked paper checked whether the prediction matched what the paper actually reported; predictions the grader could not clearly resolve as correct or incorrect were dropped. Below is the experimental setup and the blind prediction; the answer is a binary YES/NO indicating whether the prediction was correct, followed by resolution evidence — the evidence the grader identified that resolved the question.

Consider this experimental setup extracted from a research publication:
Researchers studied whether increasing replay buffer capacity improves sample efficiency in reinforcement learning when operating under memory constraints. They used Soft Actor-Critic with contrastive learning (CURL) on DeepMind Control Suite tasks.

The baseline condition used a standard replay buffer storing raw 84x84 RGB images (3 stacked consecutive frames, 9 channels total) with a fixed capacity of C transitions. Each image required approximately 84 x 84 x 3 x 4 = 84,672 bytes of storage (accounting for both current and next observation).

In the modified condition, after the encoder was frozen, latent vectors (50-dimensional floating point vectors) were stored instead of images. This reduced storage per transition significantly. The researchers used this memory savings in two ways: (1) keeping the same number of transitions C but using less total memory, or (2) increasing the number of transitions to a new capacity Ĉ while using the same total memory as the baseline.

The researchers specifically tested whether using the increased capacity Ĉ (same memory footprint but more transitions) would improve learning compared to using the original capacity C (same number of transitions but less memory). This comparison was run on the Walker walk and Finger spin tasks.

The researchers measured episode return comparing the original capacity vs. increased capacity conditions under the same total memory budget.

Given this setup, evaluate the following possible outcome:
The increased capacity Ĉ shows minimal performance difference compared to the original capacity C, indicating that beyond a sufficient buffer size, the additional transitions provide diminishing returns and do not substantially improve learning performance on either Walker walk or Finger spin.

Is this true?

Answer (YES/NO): NO